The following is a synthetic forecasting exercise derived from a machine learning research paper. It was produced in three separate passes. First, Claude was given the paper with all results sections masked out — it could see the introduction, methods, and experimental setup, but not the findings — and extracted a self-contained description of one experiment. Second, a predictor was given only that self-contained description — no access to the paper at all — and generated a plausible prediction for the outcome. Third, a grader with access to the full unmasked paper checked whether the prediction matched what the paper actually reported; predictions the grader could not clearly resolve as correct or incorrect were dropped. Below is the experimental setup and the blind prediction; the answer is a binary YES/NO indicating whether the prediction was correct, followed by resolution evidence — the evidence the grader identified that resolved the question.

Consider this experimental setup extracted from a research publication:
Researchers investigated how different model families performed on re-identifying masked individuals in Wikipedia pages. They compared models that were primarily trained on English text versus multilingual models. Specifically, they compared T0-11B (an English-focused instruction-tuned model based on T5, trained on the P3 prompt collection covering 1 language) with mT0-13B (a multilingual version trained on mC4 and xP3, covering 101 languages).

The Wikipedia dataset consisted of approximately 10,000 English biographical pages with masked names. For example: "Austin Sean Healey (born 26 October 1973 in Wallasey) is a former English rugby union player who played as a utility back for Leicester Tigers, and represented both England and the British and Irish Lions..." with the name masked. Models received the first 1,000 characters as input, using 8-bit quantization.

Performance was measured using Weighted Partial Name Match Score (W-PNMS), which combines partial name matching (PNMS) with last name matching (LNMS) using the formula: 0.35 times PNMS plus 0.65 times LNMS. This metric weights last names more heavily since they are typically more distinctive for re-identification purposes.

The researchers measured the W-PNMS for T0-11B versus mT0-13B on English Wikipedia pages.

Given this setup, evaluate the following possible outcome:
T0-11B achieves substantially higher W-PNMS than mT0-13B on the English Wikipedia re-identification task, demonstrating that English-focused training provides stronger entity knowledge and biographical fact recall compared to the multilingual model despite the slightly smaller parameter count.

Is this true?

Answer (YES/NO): NO